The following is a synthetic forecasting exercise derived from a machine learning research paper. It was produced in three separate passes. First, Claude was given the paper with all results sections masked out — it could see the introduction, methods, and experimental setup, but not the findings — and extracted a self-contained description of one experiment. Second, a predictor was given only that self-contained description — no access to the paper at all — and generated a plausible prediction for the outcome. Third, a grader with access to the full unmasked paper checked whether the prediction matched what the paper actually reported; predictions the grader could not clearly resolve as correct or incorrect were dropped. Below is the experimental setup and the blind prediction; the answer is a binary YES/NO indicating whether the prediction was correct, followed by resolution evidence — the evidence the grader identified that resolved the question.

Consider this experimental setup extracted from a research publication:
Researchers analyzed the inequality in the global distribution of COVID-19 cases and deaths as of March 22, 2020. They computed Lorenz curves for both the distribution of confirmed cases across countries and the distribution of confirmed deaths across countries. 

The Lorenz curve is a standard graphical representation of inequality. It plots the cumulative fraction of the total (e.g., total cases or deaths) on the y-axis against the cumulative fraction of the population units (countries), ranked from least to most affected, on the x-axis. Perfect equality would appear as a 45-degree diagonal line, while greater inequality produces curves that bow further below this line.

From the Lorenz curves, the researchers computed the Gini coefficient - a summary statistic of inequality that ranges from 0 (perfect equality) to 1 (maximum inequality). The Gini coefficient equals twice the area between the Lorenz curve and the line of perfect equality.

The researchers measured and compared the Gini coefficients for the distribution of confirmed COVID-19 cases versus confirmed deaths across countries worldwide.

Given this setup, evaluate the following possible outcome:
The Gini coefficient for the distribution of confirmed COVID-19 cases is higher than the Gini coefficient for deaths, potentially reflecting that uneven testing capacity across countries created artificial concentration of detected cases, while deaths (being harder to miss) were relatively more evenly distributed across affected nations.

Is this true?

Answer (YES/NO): NO